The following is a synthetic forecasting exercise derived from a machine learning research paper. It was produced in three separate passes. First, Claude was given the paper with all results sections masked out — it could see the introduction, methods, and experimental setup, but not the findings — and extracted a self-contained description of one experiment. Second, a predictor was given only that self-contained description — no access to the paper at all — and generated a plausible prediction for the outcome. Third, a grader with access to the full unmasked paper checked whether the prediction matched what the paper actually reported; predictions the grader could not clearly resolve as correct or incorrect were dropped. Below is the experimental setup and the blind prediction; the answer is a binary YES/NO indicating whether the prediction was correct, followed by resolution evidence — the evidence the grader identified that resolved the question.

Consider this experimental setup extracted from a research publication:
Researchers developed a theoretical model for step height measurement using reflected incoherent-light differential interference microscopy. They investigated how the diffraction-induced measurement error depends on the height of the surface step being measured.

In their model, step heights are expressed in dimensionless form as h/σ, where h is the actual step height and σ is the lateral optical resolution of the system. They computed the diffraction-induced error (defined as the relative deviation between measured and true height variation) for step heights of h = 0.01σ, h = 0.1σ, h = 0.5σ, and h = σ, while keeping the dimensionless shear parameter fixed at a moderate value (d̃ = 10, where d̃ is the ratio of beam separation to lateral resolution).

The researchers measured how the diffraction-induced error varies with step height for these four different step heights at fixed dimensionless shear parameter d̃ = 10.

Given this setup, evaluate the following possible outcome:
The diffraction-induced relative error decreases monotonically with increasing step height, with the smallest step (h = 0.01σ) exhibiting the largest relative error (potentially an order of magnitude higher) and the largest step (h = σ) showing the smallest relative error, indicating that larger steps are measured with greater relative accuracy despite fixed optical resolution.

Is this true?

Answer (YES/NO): NO